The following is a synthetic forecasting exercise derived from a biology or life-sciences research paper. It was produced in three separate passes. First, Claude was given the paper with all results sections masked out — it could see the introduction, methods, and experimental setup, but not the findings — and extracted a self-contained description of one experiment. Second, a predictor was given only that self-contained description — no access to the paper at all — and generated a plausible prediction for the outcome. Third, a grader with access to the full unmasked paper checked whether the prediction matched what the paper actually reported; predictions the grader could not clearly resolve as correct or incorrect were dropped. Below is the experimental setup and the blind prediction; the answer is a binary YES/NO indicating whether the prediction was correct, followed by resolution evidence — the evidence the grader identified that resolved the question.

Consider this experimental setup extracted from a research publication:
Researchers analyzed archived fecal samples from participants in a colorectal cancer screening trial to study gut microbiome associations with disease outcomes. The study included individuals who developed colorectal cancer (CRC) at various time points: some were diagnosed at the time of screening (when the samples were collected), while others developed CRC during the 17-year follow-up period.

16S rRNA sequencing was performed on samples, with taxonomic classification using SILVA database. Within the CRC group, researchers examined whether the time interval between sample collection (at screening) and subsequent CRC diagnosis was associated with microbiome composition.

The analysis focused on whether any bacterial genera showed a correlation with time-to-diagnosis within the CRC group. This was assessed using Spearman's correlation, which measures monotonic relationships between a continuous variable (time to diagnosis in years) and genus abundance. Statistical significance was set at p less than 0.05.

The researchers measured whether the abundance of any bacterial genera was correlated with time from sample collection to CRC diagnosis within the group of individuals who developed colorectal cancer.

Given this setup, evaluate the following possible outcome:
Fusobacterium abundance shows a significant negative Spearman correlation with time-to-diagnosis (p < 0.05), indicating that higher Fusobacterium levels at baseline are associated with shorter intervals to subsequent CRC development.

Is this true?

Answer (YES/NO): NO